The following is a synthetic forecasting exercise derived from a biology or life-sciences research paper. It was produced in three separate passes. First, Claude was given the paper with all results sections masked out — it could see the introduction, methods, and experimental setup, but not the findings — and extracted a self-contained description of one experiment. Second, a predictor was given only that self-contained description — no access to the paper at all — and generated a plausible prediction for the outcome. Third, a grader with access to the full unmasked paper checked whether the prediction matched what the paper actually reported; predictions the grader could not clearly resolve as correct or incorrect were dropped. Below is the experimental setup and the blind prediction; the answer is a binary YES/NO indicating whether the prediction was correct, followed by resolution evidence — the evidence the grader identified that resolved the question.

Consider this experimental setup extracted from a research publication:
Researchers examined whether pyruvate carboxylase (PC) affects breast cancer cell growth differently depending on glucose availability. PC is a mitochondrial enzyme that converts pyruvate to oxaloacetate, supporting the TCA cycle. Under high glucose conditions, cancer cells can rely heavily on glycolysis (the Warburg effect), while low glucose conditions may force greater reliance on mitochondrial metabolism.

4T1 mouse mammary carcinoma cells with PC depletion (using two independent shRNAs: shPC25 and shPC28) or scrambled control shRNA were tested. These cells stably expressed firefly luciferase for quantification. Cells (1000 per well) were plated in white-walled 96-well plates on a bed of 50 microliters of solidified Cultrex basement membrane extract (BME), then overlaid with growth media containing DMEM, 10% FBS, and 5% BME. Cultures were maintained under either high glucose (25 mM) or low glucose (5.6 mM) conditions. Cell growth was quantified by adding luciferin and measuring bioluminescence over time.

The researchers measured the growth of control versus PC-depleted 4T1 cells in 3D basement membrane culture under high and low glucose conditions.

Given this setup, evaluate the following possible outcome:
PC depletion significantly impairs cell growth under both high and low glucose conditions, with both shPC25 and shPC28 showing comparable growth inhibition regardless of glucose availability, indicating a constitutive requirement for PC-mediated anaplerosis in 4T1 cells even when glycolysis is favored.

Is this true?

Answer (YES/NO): YES